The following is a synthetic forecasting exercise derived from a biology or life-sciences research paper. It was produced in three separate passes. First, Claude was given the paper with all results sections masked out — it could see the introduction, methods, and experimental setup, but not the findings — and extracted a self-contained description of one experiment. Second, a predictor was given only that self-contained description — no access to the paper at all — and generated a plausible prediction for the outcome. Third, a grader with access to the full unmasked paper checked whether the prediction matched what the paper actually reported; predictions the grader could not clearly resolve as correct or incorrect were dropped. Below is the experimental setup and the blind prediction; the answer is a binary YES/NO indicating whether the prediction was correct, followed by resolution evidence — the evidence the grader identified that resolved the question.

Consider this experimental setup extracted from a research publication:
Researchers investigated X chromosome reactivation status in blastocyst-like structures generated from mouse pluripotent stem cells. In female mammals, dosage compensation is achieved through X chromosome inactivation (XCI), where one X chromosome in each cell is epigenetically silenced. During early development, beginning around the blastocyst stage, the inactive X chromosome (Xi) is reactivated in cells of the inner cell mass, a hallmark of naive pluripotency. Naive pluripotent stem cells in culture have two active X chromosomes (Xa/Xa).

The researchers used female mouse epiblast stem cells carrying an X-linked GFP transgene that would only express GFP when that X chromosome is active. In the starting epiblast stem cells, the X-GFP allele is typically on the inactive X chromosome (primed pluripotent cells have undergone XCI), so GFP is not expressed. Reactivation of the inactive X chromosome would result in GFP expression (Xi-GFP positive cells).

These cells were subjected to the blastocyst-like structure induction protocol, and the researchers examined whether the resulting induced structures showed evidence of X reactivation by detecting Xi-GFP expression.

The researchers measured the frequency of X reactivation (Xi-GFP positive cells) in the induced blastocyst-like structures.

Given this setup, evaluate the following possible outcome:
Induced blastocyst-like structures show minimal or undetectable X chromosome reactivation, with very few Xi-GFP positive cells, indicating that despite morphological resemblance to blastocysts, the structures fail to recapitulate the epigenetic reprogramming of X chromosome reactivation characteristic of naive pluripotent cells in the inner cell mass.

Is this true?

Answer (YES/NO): YES